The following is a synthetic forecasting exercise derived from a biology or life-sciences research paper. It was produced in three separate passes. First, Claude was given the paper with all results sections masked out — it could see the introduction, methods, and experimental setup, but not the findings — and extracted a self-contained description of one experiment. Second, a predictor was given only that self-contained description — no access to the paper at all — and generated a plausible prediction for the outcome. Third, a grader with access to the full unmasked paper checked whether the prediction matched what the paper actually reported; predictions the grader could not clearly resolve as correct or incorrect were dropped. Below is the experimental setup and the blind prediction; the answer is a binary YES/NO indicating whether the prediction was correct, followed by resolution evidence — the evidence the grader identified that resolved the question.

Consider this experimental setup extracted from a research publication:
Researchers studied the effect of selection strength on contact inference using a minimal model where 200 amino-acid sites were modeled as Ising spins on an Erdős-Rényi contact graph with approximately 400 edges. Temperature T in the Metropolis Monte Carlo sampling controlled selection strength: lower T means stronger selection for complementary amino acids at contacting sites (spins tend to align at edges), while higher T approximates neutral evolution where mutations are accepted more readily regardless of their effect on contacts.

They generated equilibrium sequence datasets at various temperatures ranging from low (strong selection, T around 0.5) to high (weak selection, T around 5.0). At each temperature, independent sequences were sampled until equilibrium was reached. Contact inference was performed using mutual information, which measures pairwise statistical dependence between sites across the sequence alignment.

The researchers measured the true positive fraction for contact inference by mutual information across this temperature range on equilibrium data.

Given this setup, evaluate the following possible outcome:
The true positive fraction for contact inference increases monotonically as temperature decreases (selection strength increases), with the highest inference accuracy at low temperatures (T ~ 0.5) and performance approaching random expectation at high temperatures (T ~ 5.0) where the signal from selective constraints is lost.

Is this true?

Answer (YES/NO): NO